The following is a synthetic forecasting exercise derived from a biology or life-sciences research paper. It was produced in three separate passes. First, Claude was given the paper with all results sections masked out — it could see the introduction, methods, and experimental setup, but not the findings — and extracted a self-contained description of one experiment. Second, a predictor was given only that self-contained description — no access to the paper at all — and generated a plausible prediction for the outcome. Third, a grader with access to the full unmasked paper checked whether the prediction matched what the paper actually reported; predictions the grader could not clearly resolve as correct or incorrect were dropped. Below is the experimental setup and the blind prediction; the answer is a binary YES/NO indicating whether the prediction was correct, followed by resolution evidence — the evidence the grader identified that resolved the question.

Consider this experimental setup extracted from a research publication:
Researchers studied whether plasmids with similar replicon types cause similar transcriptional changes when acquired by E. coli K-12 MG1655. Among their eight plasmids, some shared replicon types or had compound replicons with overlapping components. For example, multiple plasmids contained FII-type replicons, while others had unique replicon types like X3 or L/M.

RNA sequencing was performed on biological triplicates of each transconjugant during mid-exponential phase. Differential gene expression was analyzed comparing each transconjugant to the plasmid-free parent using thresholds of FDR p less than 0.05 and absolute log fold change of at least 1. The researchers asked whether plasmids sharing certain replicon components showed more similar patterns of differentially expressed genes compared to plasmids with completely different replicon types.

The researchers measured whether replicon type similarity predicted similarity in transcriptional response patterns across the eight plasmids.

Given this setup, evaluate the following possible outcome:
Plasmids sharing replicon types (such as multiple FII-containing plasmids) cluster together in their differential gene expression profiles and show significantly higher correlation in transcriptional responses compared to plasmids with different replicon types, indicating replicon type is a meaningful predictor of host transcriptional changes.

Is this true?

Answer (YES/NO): NO